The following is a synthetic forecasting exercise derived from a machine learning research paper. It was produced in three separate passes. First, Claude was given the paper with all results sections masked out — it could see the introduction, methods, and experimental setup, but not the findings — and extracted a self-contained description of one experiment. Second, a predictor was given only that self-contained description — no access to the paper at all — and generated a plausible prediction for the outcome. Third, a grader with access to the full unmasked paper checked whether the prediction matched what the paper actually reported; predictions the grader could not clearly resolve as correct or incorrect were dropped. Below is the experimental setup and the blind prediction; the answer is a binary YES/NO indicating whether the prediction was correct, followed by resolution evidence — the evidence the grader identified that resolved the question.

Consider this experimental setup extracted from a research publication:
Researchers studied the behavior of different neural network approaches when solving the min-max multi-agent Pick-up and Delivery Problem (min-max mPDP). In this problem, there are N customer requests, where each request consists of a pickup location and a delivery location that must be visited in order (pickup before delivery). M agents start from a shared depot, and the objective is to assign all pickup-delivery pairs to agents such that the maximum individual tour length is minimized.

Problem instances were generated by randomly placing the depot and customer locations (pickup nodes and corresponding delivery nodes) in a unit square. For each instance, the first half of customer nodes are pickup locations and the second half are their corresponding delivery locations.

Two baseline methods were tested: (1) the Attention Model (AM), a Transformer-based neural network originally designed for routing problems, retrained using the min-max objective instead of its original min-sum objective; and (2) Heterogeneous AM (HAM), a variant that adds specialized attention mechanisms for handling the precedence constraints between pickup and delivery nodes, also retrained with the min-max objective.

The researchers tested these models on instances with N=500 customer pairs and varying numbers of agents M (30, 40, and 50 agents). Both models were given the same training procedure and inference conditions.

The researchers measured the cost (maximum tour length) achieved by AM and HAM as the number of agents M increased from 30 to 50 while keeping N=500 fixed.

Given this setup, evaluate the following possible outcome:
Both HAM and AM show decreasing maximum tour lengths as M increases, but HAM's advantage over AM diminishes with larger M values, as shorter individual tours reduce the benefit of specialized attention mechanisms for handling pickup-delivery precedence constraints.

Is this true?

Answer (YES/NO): NO